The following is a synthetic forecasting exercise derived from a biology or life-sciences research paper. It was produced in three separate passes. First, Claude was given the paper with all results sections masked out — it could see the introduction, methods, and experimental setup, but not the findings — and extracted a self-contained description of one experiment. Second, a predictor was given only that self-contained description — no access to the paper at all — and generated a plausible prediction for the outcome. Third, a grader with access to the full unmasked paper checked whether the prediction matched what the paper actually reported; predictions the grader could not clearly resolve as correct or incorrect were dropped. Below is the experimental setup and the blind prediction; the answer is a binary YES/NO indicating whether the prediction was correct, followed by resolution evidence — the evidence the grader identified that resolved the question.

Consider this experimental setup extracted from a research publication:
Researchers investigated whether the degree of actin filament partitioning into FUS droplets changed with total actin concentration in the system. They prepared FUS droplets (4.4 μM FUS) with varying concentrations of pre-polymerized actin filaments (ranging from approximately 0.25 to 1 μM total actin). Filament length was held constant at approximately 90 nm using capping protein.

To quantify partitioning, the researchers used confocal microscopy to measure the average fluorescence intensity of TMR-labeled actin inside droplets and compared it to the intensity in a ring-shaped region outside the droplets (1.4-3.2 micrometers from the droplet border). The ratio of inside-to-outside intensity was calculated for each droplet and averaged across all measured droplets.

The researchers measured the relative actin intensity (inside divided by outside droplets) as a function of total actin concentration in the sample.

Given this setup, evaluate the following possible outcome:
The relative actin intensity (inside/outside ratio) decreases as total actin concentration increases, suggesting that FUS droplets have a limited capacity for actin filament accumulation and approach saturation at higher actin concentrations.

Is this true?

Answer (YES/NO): NO